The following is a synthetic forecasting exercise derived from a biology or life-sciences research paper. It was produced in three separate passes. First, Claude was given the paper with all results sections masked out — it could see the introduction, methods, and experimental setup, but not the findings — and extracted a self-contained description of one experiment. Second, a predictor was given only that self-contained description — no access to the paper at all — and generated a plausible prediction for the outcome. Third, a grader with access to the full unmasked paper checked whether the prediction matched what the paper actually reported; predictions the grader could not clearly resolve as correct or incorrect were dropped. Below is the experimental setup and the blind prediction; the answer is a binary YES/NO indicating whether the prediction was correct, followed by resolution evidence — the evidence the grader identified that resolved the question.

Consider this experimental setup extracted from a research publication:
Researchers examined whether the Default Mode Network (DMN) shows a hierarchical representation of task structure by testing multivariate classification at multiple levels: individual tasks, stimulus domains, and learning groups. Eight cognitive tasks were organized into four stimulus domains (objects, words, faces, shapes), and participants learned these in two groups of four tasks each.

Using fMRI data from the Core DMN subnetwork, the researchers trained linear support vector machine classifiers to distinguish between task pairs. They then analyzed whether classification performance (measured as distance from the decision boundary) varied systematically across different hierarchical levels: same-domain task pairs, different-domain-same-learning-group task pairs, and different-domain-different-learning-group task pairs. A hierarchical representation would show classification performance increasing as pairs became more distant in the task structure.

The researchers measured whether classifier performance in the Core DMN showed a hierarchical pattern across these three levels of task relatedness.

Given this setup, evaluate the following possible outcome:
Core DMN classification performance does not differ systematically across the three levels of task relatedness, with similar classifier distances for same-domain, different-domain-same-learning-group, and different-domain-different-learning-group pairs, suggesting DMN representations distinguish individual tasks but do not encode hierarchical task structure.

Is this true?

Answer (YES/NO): NO